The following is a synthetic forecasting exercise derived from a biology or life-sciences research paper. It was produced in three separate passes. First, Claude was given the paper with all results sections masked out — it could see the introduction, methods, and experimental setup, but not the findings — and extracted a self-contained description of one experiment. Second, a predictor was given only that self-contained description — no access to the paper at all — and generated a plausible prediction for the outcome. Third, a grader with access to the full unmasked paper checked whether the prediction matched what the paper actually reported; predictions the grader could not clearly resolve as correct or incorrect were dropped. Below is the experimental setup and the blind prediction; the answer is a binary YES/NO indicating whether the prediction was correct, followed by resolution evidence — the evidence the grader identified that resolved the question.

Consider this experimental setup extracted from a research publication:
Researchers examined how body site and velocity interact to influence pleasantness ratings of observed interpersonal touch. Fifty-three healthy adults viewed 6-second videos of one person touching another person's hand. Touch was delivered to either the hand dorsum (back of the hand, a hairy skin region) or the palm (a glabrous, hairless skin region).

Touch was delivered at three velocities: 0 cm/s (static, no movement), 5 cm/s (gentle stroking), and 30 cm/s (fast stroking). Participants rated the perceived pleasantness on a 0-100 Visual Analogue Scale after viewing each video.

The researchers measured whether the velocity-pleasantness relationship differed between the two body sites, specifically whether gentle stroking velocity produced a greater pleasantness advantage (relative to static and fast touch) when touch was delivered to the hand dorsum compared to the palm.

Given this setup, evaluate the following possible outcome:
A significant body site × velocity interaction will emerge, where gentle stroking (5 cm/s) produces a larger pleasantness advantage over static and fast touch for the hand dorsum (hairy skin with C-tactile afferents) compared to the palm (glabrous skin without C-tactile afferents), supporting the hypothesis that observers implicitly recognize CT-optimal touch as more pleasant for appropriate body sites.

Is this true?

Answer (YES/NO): YES